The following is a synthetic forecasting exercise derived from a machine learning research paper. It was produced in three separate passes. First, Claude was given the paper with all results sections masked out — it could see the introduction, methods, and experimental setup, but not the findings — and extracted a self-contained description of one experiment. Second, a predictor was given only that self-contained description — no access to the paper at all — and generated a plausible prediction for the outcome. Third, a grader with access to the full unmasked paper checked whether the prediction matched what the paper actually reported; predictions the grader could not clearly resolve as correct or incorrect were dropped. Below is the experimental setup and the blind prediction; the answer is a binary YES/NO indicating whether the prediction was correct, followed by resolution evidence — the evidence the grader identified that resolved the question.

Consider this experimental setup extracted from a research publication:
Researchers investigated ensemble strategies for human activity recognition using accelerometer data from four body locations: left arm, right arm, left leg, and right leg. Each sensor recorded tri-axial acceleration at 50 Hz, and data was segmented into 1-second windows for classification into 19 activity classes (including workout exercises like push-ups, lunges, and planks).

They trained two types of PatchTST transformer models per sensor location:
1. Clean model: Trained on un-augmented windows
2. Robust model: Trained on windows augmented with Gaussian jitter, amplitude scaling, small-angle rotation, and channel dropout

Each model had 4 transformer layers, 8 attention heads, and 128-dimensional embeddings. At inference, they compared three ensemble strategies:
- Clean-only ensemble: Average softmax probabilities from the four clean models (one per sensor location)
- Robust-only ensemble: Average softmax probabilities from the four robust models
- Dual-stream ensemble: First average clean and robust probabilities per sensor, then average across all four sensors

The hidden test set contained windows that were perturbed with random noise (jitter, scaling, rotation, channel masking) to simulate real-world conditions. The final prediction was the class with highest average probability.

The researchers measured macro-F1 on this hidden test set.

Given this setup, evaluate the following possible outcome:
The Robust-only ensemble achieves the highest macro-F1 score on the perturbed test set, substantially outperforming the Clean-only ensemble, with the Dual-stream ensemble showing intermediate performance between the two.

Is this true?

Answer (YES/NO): NO